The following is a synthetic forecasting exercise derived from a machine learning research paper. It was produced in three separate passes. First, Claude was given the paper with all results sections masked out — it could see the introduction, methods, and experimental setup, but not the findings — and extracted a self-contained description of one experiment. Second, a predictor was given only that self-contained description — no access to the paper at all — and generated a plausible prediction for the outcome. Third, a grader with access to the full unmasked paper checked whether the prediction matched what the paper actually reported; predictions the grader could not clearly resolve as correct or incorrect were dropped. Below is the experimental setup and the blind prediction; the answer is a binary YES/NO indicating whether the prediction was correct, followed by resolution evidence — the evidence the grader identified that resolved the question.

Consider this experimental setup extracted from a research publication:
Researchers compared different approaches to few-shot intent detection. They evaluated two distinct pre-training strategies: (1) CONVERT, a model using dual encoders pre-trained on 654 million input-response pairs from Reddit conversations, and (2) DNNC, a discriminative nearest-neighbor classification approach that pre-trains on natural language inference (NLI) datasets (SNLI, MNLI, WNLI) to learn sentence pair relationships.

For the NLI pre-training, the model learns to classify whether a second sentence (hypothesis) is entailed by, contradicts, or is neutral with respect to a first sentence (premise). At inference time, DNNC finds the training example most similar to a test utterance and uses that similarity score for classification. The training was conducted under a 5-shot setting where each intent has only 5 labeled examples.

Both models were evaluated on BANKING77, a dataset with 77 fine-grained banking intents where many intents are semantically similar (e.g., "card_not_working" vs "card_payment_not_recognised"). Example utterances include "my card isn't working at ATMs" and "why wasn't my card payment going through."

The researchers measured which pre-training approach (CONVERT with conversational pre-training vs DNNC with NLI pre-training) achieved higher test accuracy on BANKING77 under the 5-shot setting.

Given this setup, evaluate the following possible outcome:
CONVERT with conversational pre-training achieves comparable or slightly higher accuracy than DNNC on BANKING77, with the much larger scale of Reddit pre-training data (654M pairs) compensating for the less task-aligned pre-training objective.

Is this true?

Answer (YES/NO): NO